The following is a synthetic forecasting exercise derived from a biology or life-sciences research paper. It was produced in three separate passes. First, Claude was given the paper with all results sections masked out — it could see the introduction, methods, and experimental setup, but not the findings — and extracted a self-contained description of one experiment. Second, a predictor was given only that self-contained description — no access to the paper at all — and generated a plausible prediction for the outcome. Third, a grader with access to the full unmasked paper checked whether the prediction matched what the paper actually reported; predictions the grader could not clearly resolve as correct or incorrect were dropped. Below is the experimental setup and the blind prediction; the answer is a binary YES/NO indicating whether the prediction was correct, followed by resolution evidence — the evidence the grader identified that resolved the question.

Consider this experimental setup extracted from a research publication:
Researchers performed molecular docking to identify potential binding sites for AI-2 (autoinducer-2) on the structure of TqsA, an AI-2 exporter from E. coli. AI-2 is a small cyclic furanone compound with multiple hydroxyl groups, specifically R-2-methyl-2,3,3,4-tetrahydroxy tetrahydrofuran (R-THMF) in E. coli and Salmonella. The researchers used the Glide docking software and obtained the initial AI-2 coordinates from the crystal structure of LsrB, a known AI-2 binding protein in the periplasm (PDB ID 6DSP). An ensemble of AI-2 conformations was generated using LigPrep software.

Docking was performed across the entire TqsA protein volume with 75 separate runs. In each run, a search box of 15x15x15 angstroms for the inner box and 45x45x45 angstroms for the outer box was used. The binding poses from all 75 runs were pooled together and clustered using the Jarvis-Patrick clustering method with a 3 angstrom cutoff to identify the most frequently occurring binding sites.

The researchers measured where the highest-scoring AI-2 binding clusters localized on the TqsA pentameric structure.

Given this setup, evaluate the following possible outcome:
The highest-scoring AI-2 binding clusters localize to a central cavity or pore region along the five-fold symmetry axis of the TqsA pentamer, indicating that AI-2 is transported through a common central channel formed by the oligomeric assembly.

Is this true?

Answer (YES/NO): NO